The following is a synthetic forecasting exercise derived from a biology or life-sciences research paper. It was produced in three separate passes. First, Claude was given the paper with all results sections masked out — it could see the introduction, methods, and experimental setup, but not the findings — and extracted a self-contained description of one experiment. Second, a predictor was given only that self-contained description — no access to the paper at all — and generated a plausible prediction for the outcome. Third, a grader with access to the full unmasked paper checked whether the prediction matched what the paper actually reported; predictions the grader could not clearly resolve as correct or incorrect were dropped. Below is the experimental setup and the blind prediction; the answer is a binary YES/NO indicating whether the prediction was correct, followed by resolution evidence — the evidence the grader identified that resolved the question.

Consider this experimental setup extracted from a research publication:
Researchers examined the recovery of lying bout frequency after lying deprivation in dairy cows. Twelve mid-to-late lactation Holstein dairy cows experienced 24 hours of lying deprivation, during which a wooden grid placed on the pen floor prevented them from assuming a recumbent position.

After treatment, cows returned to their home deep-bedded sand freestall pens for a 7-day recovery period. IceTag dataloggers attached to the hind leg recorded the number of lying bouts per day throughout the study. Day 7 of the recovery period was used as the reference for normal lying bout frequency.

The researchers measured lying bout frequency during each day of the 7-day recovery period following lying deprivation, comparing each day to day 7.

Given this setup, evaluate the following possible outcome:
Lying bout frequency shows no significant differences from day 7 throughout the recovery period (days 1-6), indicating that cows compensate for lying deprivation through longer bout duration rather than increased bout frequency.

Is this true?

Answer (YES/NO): YES